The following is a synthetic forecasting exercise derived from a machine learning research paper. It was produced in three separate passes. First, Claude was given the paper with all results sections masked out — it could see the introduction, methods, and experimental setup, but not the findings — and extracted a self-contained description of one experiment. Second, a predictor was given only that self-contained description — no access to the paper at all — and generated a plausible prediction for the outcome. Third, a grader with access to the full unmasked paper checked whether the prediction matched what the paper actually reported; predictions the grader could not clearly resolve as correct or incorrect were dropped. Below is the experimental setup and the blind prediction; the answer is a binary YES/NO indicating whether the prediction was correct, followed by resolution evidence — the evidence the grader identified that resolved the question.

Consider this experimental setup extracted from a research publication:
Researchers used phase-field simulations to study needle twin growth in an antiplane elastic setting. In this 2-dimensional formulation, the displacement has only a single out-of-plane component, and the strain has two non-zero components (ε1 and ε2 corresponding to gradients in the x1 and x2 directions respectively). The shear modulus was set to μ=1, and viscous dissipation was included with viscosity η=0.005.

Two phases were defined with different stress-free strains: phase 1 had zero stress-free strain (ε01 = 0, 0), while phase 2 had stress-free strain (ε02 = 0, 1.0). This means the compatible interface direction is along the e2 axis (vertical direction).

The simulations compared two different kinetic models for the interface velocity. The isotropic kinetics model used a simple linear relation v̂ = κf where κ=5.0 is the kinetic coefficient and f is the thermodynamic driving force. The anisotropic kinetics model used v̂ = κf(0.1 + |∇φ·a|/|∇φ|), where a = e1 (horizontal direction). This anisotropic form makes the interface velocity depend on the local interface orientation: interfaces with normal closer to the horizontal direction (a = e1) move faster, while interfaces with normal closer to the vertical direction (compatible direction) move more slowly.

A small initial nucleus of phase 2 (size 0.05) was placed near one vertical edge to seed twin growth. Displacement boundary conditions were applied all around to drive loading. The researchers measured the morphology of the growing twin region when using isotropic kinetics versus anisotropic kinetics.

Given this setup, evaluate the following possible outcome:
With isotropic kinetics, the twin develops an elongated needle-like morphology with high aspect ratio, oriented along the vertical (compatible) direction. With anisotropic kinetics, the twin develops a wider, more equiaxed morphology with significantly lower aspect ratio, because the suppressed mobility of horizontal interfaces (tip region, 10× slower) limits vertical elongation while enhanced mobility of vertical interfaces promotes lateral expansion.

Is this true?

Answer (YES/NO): NO